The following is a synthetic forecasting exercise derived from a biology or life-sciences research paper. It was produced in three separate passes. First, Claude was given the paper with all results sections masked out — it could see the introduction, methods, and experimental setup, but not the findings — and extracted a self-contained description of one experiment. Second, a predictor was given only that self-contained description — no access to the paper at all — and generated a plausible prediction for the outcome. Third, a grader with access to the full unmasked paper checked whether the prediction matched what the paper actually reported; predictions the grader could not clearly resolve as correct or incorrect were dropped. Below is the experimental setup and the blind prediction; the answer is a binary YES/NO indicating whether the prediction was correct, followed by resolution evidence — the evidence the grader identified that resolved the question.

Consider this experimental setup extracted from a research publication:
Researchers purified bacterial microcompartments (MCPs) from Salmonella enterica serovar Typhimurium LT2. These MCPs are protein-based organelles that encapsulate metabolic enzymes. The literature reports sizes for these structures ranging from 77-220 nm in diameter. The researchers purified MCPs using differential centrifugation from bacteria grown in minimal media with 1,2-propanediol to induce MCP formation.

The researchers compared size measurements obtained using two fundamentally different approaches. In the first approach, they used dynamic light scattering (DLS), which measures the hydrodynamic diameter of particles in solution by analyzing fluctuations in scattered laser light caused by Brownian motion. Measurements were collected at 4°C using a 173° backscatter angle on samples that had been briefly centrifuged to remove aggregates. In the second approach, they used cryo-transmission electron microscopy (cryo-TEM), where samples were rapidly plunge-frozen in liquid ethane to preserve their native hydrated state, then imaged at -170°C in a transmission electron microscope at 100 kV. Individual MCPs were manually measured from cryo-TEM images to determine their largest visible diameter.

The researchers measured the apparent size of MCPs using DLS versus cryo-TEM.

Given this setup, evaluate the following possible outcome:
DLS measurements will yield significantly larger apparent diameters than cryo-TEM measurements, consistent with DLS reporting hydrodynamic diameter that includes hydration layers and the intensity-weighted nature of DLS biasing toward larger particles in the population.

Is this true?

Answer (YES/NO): NO